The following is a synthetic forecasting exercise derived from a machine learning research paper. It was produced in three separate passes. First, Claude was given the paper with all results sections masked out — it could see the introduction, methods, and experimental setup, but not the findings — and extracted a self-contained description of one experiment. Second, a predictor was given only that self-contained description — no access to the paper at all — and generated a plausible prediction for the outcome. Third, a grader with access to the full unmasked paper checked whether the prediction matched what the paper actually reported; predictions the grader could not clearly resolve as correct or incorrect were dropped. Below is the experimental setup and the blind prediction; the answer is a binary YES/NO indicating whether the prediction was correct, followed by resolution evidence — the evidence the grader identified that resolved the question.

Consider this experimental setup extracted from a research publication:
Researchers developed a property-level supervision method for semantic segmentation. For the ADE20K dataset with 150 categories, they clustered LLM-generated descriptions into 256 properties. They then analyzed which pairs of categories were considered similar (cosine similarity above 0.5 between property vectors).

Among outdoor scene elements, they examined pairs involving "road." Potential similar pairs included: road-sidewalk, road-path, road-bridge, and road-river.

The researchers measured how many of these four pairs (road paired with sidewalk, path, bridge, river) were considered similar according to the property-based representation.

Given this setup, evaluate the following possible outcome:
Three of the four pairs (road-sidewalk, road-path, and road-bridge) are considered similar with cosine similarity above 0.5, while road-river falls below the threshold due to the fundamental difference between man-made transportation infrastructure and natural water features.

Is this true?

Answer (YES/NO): NO